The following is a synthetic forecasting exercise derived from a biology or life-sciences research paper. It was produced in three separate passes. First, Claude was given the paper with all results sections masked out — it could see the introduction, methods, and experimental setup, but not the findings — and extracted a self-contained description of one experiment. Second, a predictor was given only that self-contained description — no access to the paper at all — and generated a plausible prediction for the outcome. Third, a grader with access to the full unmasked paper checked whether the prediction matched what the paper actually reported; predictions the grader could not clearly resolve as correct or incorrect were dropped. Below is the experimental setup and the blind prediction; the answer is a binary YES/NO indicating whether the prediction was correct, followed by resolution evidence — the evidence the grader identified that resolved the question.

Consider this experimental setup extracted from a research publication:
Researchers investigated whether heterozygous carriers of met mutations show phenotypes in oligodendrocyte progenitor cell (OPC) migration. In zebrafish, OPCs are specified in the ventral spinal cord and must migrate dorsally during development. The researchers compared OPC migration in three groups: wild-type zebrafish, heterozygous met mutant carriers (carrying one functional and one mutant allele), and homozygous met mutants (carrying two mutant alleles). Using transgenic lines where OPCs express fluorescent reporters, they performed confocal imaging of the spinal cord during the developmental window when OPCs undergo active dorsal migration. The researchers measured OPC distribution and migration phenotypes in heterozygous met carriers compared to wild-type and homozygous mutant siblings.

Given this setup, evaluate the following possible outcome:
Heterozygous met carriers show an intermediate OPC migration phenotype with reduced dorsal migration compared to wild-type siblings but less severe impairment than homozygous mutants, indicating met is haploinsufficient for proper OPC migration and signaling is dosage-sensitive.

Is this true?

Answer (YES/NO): YES